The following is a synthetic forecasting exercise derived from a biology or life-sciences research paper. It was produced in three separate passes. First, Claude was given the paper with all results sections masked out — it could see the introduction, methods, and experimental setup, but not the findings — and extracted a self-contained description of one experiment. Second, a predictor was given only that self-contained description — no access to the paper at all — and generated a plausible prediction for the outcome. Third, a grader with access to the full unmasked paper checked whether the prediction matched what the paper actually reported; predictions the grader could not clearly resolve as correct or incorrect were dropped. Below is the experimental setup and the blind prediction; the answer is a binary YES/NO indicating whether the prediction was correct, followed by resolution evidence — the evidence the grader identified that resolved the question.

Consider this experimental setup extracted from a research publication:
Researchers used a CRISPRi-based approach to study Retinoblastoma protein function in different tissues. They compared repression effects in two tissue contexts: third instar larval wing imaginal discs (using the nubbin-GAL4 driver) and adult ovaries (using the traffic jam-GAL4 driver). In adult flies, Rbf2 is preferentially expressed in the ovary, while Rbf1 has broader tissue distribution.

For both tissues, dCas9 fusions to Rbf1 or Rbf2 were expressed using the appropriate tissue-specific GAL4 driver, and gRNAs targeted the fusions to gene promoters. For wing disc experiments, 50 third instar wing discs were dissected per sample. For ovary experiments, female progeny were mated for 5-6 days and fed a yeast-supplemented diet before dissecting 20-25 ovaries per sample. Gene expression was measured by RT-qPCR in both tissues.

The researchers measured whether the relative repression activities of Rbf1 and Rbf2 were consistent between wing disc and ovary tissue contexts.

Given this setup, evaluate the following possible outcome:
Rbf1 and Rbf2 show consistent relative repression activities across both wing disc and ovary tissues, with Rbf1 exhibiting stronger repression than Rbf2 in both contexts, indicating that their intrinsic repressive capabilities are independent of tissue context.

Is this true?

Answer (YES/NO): YES